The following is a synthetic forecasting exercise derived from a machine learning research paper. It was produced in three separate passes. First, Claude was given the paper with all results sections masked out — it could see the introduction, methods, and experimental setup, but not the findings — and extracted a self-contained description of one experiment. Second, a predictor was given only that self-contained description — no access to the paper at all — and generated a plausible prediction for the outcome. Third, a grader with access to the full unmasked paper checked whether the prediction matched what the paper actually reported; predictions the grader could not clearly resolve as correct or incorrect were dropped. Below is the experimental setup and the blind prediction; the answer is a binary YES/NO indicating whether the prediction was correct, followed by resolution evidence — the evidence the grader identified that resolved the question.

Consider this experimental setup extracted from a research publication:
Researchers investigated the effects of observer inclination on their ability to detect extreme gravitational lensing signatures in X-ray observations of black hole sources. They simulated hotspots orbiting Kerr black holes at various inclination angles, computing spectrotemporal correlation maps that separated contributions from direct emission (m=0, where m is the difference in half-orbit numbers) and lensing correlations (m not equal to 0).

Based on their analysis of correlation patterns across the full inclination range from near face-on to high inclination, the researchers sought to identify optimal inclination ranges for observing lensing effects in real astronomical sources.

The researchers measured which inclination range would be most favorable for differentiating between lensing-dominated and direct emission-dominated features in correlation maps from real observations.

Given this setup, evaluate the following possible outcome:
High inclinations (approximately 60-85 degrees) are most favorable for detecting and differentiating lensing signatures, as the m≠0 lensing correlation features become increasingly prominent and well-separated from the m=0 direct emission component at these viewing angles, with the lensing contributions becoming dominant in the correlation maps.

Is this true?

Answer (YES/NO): NO